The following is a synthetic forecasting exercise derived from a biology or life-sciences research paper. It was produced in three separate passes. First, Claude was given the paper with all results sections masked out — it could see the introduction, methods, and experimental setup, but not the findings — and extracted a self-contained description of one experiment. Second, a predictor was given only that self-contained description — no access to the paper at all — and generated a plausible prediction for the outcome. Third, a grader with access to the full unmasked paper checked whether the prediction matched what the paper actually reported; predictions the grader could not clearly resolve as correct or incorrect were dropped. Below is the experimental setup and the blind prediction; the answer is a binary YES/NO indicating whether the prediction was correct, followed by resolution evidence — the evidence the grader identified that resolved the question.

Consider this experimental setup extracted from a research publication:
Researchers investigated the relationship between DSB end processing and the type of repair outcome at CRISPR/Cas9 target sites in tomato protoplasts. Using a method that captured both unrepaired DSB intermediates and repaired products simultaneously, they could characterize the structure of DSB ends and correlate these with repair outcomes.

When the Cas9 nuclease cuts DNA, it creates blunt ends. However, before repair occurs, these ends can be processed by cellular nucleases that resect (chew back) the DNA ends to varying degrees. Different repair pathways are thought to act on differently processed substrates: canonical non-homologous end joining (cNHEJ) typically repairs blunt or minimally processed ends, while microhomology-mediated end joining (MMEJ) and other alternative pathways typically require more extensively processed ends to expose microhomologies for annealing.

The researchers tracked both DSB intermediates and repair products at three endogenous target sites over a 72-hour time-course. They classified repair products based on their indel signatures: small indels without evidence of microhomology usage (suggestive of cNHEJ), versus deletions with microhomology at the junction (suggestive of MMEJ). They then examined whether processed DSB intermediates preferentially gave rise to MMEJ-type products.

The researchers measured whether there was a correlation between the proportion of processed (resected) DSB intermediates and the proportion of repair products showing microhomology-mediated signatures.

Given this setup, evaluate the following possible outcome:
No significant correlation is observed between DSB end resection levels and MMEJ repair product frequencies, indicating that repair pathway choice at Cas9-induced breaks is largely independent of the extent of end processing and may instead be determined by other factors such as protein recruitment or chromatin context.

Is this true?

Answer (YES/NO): YES